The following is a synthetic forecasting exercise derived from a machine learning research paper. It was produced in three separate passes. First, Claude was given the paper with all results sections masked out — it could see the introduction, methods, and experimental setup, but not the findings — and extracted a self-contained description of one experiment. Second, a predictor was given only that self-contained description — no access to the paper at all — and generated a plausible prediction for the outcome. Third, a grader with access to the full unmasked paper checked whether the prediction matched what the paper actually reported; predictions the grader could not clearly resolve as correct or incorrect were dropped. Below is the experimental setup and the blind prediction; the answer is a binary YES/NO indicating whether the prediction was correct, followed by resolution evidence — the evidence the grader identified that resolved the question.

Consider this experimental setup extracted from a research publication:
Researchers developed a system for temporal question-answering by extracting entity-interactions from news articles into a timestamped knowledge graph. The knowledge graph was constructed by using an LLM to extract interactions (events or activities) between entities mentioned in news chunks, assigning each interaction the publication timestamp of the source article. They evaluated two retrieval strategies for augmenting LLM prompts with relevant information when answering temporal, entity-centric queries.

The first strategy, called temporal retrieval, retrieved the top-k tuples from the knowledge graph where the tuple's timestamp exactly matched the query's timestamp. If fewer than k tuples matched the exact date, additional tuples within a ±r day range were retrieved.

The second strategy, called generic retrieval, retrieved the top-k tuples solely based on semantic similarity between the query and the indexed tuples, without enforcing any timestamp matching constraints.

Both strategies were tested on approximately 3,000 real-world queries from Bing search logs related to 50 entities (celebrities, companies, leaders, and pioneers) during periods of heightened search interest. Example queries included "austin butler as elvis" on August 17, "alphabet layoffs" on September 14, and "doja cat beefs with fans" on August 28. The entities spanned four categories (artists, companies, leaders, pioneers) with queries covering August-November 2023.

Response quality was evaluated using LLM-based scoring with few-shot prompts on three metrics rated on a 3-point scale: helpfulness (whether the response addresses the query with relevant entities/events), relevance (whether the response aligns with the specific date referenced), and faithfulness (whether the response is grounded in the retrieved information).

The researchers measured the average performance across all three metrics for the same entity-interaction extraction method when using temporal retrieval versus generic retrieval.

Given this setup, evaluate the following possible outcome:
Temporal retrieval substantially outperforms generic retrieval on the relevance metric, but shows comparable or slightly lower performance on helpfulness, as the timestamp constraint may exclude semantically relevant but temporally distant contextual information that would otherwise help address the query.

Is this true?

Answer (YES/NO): NO